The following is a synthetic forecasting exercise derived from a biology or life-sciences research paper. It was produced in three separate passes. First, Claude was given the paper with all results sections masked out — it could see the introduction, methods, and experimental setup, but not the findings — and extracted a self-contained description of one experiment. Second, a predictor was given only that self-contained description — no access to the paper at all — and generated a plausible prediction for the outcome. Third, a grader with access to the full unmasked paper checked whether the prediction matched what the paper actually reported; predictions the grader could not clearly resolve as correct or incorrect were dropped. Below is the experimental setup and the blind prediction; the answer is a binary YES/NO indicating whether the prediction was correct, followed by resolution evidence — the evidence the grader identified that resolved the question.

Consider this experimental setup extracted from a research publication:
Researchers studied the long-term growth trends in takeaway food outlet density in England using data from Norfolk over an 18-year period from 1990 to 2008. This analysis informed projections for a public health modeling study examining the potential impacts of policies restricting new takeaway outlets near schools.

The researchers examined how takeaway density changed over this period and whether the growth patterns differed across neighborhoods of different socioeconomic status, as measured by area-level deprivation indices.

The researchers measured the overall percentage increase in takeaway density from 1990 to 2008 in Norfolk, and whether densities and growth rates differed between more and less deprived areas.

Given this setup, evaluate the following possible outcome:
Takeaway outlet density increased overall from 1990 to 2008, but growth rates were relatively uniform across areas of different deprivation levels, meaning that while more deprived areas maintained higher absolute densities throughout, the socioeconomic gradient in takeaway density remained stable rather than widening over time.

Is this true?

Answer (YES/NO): NO